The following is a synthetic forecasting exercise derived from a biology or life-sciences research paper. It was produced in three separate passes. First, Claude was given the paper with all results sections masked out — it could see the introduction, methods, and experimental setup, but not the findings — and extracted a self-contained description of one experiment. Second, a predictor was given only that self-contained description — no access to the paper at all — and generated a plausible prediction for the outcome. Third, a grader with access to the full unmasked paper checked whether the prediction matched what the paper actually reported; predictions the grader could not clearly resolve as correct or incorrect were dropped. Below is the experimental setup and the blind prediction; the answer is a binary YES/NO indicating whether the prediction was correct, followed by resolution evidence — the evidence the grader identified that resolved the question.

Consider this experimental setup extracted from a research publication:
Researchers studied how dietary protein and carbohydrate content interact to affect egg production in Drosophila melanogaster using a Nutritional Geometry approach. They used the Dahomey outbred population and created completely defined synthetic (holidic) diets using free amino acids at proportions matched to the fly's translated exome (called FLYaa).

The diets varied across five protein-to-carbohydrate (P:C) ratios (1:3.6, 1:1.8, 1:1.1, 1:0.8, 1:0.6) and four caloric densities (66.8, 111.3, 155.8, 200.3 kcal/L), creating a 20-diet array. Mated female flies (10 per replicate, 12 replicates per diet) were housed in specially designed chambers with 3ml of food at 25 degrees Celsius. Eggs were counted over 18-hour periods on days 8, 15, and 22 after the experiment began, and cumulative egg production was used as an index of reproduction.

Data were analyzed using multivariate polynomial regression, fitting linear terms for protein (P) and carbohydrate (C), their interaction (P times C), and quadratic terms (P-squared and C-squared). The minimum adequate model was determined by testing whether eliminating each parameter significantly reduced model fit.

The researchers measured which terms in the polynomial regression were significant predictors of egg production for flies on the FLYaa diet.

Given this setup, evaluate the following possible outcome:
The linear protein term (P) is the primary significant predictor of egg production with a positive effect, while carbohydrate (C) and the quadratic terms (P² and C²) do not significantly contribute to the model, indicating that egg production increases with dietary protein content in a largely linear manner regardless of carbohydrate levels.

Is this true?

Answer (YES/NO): NO